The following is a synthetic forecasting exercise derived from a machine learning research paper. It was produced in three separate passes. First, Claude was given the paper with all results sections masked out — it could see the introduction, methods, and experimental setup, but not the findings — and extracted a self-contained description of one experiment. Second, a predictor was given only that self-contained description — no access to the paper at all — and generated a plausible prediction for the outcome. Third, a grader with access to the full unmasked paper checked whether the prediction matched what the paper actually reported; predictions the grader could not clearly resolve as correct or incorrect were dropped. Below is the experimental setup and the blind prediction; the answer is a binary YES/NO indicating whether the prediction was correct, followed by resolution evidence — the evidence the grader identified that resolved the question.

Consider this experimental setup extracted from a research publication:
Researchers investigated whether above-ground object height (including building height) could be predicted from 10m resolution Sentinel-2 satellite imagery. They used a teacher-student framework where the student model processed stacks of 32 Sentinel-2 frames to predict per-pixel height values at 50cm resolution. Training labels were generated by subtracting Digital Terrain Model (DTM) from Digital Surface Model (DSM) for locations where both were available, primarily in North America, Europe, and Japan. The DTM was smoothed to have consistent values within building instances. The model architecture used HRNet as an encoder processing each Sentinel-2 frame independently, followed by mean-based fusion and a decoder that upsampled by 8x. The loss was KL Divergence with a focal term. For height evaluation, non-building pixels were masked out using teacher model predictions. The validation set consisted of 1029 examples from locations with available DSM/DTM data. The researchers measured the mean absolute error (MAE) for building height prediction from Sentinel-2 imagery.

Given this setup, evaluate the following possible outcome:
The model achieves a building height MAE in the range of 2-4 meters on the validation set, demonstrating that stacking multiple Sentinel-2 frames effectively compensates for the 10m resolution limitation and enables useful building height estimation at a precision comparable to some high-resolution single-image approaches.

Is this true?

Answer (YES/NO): NO